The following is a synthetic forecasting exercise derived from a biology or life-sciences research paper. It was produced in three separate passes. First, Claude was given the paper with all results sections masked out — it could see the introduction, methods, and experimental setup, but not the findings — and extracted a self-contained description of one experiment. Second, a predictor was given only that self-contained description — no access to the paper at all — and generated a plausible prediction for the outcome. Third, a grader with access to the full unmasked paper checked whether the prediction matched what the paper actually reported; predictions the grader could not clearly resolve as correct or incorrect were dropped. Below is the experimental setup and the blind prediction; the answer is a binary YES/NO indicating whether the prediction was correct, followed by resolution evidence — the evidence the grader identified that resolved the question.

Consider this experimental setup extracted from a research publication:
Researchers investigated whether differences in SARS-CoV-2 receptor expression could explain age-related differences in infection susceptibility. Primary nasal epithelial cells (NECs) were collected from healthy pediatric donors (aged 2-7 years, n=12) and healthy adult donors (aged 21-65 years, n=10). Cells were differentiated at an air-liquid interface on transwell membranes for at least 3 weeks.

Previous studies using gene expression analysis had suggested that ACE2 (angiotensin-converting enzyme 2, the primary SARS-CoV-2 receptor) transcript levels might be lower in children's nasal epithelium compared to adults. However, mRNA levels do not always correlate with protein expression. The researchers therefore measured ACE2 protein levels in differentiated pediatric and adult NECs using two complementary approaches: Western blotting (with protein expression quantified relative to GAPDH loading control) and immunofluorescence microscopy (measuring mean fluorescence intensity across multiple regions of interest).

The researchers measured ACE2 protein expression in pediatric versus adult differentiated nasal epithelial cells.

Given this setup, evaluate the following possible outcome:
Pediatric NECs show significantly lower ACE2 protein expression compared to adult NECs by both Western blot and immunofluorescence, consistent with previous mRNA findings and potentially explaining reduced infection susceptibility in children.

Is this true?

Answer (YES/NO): NO